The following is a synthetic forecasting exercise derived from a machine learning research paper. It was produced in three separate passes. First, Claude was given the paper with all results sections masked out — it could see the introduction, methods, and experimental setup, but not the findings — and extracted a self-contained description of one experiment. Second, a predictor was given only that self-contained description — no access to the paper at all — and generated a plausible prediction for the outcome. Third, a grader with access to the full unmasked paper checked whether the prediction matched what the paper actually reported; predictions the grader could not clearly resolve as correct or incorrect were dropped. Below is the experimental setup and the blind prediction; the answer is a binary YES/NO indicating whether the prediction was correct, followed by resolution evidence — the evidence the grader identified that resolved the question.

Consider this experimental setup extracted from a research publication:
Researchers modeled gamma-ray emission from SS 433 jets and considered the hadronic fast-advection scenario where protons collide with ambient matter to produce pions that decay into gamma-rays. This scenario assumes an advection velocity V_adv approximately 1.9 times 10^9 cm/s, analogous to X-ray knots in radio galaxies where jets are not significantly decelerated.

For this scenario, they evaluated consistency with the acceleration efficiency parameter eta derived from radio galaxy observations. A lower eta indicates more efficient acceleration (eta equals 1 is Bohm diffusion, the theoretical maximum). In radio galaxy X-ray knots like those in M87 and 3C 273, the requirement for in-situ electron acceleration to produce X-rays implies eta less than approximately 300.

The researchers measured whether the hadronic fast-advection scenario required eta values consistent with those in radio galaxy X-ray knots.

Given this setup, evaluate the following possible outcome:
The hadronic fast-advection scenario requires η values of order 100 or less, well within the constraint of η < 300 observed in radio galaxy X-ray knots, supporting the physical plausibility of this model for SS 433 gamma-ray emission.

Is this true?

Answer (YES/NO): YES